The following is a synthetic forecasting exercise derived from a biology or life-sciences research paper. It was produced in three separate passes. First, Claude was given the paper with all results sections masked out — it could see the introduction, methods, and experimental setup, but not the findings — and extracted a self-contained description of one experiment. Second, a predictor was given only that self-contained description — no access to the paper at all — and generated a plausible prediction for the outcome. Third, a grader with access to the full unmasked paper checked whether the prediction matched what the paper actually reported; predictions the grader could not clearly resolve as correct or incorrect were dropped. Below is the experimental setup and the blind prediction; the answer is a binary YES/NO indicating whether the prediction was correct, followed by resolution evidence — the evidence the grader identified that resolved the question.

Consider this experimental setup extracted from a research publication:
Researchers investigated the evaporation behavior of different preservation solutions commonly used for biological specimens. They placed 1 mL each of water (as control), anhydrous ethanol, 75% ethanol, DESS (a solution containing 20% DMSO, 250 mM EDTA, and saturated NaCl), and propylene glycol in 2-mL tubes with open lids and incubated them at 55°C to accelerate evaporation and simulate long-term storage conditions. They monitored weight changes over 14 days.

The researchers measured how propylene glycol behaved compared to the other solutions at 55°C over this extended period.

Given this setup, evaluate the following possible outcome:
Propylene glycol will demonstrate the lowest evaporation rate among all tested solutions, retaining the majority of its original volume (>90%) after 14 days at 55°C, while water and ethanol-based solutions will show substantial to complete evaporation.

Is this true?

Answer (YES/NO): NO